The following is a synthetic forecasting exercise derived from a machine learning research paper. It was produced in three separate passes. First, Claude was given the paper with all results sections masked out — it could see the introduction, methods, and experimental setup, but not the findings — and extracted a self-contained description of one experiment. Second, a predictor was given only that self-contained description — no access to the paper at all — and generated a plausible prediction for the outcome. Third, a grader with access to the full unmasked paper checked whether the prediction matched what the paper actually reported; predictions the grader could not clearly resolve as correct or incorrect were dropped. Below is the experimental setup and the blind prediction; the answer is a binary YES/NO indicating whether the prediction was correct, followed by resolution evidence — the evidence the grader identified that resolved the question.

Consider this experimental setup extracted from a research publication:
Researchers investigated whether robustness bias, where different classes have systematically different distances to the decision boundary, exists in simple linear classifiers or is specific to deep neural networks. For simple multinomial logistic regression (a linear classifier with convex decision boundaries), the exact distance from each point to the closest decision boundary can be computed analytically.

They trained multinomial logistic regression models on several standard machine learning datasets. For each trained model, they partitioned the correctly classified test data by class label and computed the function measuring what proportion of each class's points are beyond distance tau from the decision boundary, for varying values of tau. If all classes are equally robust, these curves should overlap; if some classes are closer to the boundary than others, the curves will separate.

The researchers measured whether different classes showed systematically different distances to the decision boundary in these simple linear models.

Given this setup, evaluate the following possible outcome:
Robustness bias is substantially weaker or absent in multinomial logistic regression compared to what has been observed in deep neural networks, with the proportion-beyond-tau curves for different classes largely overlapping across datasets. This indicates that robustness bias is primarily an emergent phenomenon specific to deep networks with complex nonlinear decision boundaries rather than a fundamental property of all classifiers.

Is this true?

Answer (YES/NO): NO